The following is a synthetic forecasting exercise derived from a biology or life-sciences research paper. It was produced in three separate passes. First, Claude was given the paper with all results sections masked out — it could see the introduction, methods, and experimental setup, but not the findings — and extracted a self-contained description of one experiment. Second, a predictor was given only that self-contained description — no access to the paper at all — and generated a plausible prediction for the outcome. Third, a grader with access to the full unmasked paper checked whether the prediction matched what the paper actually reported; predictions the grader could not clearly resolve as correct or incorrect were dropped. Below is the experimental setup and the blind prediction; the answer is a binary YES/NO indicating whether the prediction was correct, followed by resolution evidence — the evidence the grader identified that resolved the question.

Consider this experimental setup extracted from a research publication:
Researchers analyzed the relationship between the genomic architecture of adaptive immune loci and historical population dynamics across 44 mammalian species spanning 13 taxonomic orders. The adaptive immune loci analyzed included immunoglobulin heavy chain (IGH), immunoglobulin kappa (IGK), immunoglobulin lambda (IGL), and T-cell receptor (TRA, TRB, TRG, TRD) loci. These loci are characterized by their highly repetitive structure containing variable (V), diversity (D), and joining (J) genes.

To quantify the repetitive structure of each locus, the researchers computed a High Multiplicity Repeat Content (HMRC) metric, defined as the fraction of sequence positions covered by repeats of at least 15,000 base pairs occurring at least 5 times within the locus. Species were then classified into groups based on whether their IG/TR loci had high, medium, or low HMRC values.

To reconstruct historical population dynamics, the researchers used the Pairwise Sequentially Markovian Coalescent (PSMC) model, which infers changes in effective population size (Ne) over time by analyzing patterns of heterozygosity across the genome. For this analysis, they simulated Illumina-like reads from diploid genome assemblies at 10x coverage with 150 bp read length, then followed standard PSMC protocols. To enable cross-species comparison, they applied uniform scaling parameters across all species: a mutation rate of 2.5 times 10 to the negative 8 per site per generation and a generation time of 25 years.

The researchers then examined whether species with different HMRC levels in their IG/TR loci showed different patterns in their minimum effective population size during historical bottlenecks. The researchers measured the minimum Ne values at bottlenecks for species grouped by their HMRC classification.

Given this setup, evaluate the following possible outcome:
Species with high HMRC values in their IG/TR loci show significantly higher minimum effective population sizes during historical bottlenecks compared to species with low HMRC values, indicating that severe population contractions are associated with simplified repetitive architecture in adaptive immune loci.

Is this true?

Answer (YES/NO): NO